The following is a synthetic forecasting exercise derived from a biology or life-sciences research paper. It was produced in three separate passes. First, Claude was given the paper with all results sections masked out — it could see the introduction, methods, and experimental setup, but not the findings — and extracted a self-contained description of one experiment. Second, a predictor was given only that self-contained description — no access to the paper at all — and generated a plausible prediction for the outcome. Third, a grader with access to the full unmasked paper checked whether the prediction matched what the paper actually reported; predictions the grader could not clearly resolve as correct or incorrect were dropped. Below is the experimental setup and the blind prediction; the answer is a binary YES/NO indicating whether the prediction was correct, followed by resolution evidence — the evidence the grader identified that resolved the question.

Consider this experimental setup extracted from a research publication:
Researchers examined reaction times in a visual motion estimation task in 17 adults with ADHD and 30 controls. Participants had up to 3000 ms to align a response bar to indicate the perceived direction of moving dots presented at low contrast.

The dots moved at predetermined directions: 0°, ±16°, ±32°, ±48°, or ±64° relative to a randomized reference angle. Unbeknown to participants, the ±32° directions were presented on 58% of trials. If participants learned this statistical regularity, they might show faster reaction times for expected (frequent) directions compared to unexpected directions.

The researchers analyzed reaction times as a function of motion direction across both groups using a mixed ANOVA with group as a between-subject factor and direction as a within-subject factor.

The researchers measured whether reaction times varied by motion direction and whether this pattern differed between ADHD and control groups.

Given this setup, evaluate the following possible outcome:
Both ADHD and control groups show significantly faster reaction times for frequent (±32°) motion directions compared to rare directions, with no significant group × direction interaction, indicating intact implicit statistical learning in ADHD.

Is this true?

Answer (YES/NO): YES